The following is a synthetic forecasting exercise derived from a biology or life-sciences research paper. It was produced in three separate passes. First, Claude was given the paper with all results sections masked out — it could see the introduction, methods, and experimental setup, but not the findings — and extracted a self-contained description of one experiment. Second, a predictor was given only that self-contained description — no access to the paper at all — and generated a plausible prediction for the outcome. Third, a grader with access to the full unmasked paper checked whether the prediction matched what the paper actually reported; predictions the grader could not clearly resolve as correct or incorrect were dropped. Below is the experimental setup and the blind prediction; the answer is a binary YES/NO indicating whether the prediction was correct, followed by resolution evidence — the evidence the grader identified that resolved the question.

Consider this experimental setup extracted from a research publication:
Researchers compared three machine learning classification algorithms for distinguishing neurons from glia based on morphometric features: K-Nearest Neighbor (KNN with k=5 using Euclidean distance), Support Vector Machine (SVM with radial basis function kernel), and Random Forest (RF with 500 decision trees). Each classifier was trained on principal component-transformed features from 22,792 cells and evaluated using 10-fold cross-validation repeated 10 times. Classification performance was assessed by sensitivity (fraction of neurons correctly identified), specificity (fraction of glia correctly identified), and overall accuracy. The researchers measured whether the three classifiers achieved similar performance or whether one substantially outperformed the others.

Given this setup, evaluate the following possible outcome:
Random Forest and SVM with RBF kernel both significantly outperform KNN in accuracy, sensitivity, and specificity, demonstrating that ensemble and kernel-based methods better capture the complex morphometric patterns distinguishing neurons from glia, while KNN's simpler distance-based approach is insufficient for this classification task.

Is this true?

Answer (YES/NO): NO